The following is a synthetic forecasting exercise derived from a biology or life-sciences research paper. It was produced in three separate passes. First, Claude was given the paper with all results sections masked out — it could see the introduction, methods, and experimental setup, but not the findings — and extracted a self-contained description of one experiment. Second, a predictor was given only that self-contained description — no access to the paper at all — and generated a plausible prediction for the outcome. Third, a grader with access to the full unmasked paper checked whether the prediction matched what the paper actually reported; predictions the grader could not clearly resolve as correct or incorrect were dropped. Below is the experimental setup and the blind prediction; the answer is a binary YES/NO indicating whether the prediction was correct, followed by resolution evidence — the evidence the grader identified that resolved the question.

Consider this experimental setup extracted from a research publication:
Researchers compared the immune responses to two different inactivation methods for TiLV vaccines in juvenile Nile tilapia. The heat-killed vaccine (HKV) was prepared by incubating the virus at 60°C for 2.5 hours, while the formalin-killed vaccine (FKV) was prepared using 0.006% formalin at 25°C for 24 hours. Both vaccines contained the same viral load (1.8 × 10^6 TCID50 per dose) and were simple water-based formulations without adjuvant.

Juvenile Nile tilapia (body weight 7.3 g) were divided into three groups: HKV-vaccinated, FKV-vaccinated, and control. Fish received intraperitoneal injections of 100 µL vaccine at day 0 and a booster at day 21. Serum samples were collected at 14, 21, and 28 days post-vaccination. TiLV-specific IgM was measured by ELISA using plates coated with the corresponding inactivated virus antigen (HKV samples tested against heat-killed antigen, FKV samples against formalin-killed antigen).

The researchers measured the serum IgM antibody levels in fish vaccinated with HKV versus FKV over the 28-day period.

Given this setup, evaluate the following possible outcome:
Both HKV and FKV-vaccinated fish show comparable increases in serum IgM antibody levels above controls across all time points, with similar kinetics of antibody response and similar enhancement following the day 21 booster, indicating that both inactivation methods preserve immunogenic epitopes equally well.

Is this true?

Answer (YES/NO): NO